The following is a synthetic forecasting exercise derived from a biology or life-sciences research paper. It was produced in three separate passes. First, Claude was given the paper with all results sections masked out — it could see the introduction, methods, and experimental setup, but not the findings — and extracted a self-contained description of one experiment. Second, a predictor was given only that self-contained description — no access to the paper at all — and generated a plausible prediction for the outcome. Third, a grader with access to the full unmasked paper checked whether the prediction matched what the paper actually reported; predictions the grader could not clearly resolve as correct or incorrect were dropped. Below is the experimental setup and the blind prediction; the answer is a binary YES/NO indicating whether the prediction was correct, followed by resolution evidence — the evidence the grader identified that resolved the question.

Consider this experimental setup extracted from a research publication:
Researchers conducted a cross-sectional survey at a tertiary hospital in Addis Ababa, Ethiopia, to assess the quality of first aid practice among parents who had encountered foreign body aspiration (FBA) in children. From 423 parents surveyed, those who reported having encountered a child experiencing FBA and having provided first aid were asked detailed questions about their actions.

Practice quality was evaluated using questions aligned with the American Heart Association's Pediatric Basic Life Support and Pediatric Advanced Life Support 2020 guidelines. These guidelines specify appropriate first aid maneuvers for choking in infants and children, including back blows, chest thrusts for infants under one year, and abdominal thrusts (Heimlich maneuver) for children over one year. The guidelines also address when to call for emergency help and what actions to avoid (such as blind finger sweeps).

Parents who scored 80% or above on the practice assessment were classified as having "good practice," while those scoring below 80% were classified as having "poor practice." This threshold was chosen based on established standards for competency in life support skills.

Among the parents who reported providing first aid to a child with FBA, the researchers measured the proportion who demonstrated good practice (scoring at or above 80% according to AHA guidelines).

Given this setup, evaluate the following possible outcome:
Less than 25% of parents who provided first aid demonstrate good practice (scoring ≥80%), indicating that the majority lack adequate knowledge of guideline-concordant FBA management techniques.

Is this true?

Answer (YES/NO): YES